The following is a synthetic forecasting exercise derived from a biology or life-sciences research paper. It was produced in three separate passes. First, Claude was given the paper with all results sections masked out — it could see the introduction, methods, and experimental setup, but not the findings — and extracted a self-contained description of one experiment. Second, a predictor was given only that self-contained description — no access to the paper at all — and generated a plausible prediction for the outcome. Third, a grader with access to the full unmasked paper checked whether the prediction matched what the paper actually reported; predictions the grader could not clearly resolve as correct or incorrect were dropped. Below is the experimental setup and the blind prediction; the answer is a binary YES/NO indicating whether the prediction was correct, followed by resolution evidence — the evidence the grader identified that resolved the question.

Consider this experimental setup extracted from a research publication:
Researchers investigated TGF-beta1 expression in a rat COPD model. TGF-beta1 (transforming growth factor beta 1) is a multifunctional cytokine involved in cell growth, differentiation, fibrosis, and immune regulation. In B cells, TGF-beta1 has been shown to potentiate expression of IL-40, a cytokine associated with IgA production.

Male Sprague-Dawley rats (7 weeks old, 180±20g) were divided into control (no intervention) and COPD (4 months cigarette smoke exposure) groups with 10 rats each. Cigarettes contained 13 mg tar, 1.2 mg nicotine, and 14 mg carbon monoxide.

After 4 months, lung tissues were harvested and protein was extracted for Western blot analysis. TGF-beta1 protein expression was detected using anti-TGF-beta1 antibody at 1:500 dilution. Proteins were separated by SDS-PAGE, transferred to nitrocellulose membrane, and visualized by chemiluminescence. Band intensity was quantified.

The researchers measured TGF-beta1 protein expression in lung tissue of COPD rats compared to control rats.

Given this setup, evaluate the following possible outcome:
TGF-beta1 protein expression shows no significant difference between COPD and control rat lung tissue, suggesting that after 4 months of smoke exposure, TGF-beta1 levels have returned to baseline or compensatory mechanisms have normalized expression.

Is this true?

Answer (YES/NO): NO